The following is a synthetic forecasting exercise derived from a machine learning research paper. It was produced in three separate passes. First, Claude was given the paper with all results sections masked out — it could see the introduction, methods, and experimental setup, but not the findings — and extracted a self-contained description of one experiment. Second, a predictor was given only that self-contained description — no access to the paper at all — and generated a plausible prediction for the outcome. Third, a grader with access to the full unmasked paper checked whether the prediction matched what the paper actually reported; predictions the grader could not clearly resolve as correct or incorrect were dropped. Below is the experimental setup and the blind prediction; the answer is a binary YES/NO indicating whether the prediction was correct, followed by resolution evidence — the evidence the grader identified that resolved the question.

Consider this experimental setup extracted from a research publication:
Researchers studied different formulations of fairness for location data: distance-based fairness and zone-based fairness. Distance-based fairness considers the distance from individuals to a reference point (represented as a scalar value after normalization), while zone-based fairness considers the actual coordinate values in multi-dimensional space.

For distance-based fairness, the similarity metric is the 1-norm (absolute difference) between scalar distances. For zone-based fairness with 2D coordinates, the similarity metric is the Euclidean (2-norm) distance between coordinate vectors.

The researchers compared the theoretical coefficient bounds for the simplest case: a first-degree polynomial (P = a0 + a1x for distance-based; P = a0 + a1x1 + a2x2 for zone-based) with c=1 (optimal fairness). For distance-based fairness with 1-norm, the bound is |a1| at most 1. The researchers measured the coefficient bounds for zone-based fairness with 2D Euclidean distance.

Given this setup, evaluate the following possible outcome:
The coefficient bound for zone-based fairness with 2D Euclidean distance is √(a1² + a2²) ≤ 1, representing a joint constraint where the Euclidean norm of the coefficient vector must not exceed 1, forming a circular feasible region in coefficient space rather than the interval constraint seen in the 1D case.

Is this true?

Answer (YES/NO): NO